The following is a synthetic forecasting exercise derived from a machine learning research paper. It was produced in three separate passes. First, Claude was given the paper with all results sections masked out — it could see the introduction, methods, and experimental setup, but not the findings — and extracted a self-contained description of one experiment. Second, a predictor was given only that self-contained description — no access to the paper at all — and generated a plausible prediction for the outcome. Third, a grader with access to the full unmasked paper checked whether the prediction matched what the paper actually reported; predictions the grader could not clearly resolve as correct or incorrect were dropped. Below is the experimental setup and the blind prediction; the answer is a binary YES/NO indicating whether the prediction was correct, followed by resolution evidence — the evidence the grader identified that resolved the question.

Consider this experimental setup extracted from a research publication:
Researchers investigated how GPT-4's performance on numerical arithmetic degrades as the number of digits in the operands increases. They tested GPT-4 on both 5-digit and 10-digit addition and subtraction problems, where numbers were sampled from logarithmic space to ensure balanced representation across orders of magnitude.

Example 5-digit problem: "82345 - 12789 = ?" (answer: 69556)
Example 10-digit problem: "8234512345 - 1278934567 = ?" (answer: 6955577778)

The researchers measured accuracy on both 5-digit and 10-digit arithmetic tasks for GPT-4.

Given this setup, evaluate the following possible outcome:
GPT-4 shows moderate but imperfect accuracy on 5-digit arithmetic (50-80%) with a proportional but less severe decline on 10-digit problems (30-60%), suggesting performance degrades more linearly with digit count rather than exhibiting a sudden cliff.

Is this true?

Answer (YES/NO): NO